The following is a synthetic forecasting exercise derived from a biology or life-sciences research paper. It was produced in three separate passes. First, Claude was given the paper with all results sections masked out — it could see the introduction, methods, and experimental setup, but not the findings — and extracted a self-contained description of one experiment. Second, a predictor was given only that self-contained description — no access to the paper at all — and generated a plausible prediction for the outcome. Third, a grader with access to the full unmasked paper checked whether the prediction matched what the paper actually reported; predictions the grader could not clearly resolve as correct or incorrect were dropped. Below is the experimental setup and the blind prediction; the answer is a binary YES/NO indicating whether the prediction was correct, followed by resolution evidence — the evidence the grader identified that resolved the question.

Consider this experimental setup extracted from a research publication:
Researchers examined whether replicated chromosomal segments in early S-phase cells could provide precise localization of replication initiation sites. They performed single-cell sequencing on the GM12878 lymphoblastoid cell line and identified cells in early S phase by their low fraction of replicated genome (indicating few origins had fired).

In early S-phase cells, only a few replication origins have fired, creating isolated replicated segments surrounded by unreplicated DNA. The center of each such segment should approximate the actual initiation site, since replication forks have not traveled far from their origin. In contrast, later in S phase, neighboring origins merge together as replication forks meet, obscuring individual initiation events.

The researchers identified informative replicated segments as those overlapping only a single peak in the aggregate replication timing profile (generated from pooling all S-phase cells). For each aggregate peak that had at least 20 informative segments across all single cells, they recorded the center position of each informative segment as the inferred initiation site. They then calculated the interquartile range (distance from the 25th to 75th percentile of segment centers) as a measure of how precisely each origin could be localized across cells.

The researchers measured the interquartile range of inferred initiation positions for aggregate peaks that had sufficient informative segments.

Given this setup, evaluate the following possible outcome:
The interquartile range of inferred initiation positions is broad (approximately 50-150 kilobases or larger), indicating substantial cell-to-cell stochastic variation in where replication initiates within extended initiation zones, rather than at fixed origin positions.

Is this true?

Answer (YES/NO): NO